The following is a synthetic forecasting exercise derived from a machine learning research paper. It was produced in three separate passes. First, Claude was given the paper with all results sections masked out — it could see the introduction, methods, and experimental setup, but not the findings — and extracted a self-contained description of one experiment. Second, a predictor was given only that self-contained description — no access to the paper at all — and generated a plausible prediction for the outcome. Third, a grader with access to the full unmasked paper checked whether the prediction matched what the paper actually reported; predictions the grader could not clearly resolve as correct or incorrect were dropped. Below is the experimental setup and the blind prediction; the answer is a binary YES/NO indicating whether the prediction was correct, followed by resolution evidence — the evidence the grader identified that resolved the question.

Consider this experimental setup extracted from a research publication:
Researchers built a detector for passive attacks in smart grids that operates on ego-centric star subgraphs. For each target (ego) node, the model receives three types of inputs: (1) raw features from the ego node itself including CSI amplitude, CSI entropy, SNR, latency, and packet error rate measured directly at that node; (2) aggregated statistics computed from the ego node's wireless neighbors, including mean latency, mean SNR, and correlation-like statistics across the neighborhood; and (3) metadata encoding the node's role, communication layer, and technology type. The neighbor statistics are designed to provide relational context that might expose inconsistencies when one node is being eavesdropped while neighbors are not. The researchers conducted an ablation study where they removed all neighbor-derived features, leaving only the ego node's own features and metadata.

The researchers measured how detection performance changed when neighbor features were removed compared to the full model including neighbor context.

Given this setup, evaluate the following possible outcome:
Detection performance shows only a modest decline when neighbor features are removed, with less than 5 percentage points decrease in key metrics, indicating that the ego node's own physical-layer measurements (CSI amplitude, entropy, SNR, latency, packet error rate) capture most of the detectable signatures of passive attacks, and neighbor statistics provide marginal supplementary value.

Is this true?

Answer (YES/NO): YES